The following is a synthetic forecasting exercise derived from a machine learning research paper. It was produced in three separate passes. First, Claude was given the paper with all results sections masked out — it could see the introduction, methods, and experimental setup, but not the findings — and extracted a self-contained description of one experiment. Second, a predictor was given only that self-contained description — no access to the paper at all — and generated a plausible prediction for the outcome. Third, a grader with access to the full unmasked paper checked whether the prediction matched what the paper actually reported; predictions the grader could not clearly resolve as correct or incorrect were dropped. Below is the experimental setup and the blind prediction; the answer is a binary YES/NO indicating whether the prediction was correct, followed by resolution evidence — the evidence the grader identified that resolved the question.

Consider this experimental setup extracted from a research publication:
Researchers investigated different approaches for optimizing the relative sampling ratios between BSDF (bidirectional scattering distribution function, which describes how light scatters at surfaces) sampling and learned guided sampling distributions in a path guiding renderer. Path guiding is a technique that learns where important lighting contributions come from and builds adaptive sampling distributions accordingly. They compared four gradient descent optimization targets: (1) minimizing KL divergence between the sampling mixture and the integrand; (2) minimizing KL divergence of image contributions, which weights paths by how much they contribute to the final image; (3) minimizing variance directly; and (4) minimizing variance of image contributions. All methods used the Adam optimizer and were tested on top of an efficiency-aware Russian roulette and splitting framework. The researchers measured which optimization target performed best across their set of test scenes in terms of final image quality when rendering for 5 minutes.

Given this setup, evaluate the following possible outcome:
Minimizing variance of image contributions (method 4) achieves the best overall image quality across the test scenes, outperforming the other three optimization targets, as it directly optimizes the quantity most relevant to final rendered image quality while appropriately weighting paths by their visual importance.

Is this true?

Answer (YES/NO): NO